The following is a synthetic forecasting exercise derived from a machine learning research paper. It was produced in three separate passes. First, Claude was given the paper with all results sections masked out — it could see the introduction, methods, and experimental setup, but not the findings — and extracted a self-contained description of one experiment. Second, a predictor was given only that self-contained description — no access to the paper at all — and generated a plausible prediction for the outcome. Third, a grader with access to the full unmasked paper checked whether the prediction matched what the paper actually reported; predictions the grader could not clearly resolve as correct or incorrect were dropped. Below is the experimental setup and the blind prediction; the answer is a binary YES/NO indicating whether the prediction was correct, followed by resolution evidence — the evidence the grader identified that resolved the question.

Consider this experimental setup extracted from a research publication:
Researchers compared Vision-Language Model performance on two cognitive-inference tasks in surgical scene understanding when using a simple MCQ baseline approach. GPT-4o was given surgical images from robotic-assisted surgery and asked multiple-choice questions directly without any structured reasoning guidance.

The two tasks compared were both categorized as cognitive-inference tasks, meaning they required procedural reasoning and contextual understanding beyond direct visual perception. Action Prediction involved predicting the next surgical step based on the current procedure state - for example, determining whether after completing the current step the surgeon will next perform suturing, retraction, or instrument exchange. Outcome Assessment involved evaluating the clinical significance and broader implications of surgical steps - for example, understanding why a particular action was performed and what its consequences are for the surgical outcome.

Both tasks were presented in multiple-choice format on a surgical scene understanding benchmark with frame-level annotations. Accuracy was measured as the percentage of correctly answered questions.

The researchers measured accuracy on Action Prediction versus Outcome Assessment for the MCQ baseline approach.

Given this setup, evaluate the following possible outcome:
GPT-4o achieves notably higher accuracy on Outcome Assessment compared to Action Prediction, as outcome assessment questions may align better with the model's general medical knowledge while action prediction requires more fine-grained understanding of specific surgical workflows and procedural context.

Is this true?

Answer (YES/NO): NO